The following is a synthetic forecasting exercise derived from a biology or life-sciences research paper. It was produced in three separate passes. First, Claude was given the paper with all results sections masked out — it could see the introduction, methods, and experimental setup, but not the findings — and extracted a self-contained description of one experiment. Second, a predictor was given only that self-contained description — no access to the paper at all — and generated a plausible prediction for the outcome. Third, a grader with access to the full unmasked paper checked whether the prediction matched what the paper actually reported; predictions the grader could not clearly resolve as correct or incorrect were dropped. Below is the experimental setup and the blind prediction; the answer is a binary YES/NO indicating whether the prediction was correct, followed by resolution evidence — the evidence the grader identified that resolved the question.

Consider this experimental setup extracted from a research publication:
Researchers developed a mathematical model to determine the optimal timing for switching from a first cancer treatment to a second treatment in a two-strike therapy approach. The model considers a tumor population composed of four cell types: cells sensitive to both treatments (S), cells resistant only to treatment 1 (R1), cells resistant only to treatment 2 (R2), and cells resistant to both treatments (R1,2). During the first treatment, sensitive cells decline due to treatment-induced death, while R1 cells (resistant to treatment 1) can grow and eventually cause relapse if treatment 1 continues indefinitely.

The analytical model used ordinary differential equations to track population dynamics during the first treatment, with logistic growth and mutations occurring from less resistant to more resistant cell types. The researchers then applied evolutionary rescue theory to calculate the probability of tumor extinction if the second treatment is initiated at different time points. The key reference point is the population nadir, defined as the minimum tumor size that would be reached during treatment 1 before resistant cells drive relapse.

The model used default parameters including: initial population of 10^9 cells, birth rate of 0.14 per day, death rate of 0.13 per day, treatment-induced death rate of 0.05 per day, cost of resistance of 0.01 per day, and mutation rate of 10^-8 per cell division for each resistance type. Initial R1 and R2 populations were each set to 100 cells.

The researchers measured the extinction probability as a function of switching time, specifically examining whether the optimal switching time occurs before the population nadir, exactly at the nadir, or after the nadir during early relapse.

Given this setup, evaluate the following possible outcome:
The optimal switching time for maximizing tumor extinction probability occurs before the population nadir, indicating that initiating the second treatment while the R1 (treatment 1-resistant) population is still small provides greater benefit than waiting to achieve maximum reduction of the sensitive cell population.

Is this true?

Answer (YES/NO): NO